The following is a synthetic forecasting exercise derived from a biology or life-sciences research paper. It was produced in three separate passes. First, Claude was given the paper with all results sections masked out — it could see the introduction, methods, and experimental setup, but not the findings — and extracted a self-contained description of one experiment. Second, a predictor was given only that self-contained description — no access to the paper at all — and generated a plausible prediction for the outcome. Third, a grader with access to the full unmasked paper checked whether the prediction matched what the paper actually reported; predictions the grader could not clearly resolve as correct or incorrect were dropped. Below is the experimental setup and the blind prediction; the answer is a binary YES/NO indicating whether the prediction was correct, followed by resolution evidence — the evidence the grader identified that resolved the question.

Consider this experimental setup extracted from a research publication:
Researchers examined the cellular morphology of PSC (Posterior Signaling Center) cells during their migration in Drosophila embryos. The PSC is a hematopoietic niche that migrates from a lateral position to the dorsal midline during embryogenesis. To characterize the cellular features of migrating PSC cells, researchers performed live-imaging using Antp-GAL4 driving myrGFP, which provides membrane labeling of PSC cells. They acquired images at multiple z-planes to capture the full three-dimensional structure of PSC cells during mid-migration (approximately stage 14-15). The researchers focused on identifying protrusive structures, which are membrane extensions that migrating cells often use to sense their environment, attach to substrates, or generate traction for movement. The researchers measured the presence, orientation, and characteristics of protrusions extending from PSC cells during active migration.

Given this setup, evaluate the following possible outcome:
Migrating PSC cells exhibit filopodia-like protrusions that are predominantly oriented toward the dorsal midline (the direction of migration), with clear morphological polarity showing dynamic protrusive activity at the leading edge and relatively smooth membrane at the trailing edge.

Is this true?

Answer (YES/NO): NO